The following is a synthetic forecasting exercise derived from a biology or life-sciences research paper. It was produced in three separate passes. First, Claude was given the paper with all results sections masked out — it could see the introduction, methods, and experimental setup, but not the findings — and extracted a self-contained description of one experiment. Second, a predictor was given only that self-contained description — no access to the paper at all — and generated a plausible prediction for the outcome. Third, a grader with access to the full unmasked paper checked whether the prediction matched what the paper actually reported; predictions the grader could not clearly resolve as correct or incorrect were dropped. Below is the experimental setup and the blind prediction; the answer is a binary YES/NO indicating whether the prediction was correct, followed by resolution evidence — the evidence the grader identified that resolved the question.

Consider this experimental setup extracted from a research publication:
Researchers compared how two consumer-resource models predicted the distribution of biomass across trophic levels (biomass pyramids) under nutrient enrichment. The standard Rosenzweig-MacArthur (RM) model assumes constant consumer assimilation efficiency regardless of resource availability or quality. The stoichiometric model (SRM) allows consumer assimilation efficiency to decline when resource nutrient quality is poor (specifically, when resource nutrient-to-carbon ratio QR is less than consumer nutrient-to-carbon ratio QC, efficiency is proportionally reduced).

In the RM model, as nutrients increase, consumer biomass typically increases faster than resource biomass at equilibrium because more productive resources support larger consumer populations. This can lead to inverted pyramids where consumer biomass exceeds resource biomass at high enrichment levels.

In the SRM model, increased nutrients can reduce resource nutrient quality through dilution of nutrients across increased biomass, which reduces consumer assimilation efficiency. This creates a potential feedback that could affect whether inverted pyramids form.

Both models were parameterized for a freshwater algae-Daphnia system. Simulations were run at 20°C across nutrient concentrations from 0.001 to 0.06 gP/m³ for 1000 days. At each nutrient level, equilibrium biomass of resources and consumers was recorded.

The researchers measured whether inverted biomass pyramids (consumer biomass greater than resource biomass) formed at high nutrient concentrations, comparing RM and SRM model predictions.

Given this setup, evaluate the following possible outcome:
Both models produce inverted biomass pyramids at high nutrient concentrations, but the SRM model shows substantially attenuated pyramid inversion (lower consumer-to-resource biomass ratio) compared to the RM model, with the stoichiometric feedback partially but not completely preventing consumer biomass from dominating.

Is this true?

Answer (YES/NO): YES